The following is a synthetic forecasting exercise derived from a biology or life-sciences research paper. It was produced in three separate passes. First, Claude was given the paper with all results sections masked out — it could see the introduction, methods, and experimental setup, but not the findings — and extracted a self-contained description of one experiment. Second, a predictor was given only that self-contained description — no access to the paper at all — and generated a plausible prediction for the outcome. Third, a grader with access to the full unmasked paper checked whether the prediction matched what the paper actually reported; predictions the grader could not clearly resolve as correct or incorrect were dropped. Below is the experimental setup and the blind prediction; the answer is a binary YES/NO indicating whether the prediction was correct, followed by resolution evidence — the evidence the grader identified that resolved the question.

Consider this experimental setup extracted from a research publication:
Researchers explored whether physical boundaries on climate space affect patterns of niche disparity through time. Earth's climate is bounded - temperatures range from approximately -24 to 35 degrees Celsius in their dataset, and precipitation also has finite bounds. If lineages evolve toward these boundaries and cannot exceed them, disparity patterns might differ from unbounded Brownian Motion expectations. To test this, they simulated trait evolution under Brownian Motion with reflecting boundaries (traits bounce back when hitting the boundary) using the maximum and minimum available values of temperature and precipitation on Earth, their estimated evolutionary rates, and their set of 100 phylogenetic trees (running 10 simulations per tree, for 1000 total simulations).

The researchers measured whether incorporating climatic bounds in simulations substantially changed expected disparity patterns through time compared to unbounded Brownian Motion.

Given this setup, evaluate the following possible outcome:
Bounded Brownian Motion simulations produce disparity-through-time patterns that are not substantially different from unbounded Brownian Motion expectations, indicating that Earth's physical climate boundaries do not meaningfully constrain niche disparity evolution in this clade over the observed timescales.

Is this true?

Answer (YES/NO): NO